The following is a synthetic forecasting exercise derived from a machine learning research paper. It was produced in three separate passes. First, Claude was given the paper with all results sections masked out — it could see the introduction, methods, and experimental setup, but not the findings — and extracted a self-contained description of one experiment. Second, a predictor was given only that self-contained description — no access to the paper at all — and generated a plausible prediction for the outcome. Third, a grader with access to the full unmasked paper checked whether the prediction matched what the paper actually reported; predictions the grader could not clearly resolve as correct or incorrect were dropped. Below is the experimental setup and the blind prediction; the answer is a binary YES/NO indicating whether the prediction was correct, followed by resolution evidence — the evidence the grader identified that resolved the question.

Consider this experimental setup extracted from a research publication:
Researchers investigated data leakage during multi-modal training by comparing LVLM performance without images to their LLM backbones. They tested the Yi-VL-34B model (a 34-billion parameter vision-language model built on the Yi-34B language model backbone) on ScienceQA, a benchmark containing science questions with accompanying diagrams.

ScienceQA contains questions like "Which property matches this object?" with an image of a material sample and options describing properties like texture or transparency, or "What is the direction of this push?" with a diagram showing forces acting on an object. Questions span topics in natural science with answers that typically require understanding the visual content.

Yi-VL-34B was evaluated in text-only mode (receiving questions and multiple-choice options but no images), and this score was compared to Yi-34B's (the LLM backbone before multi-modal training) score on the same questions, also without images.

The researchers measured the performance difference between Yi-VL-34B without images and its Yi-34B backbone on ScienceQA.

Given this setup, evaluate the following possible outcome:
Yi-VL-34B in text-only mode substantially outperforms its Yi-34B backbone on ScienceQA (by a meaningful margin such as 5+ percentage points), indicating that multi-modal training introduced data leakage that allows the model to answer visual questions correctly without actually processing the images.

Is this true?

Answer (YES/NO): YES